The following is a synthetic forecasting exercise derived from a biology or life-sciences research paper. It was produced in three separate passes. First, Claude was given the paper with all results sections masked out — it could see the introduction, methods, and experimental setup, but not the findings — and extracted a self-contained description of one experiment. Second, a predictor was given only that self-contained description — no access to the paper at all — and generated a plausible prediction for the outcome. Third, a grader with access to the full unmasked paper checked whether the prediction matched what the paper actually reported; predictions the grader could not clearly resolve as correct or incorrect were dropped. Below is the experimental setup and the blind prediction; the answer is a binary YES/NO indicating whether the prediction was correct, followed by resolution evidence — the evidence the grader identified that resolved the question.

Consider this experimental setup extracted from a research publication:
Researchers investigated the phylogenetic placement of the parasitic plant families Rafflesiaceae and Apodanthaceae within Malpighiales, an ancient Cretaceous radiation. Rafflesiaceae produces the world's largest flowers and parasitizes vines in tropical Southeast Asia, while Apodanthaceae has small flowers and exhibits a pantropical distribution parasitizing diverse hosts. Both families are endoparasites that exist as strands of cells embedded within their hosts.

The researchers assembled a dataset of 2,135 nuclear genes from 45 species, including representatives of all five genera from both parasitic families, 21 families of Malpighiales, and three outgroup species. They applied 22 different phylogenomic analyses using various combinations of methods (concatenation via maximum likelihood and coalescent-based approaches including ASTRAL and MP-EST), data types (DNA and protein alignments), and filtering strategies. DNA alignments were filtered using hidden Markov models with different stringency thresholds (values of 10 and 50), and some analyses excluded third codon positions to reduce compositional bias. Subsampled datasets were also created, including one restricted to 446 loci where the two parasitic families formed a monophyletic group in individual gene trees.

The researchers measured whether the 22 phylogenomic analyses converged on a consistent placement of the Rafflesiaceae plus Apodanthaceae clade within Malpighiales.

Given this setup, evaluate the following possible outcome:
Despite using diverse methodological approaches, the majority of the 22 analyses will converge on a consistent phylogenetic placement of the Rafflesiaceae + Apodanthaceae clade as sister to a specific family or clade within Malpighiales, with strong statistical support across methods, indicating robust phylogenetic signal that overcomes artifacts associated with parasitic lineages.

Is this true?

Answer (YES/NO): NO